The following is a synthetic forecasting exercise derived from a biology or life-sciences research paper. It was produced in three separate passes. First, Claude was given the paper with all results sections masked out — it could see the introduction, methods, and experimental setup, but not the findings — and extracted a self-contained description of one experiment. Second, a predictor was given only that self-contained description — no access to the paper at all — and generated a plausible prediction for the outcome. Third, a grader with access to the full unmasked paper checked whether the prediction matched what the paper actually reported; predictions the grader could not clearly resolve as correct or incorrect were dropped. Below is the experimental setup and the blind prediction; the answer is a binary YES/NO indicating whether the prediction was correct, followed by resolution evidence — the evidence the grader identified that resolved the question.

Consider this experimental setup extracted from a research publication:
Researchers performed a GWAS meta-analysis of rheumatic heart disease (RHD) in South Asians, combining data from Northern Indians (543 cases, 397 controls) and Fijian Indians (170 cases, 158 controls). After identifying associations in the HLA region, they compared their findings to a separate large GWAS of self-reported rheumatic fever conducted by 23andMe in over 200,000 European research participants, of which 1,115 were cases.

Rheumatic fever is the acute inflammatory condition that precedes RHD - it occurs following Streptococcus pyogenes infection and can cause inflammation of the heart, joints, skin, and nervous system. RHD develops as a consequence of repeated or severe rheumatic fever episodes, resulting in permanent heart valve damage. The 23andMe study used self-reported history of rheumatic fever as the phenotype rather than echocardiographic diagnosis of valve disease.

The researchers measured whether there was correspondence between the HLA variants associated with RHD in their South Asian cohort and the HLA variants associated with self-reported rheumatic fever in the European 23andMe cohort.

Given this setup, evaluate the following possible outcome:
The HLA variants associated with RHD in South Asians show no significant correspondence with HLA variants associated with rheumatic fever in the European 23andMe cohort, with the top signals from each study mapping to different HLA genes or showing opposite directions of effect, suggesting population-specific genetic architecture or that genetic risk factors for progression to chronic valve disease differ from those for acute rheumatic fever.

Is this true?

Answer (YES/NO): NO